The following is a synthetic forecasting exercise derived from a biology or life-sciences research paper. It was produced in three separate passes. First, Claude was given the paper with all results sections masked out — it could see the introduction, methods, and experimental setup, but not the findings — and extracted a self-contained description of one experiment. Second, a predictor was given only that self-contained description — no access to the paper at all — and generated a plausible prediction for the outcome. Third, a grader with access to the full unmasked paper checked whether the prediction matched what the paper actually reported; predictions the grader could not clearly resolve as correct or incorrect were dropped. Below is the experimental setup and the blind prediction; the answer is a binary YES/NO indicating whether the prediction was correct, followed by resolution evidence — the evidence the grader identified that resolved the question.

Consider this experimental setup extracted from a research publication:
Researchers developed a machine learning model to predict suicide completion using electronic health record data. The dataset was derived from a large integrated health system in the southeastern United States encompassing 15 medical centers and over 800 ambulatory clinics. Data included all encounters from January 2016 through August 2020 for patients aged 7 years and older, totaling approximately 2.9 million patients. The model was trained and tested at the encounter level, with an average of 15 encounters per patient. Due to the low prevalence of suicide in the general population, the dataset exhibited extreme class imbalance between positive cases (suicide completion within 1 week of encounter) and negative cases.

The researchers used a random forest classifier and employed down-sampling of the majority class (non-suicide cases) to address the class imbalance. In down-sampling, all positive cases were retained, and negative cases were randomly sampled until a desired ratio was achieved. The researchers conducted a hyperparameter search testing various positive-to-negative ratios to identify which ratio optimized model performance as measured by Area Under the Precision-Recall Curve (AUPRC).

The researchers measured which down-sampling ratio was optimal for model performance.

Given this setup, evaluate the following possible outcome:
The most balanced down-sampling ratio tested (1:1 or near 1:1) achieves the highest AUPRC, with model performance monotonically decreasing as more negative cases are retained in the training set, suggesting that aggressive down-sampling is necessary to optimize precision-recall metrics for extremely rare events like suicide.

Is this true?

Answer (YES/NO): NO